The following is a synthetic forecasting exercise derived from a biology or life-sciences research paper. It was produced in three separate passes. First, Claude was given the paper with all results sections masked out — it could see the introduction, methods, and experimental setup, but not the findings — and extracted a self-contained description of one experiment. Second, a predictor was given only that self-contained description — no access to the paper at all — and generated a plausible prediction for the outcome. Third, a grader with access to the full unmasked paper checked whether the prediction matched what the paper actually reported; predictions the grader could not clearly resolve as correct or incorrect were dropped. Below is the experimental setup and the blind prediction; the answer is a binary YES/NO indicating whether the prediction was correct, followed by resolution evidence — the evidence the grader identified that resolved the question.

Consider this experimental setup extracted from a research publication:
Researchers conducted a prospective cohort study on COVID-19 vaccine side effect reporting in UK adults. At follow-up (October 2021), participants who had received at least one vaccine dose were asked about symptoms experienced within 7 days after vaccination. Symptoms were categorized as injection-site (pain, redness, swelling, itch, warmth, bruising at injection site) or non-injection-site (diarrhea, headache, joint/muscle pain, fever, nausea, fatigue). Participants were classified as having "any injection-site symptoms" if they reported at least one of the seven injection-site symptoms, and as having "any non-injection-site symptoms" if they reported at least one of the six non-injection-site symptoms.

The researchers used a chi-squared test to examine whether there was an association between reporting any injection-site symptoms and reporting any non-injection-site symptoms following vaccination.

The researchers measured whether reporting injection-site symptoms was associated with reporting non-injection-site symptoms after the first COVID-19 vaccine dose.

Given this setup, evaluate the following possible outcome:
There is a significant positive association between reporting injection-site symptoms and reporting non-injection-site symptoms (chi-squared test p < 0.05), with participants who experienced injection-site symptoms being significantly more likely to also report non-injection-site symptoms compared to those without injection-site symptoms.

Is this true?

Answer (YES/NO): YES